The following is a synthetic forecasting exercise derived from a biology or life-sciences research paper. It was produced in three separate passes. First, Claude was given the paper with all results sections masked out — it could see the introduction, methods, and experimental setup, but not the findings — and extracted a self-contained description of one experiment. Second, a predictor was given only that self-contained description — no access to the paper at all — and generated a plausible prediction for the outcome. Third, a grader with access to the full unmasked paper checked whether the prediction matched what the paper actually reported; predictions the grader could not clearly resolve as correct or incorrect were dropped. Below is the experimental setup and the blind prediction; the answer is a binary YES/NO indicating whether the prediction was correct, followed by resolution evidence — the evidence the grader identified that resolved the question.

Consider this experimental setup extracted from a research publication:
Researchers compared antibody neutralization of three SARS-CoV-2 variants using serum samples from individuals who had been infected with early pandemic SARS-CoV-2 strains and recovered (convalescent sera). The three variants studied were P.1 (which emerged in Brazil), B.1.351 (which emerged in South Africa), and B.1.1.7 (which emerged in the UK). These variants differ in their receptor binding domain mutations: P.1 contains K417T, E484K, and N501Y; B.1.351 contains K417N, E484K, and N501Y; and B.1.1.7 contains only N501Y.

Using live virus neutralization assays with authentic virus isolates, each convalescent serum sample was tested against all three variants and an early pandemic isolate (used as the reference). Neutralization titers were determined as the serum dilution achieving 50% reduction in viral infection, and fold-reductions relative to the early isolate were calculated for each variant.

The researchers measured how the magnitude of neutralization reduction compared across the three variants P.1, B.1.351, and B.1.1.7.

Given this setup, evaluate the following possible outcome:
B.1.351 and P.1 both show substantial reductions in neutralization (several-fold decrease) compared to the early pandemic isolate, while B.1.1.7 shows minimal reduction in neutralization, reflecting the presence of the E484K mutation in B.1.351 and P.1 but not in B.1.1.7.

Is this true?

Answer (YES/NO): NO